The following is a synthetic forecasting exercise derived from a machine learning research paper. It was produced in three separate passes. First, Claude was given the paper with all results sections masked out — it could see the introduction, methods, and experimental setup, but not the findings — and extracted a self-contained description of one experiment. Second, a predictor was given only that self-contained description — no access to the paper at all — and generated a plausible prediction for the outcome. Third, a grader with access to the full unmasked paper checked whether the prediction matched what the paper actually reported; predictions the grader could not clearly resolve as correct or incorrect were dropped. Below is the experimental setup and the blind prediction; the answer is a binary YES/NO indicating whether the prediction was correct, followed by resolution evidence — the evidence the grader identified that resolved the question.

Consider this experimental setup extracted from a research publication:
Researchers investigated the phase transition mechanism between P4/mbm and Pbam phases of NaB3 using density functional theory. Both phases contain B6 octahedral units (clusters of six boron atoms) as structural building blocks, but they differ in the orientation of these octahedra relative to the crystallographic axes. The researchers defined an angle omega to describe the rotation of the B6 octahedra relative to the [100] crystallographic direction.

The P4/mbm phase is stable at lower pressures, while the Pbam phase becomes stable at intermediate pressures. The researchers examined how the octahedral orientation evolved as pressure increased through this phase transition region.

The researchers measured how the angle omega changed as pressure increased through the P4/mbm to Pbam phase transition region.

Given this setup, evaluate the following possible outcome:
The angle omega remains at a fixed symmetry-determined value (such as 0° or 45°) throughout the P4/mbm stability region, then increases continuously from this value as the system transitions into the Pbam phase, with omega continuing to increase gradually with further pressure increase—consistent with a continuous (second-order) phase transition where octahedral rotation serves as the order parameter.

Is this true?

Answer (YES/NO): NO